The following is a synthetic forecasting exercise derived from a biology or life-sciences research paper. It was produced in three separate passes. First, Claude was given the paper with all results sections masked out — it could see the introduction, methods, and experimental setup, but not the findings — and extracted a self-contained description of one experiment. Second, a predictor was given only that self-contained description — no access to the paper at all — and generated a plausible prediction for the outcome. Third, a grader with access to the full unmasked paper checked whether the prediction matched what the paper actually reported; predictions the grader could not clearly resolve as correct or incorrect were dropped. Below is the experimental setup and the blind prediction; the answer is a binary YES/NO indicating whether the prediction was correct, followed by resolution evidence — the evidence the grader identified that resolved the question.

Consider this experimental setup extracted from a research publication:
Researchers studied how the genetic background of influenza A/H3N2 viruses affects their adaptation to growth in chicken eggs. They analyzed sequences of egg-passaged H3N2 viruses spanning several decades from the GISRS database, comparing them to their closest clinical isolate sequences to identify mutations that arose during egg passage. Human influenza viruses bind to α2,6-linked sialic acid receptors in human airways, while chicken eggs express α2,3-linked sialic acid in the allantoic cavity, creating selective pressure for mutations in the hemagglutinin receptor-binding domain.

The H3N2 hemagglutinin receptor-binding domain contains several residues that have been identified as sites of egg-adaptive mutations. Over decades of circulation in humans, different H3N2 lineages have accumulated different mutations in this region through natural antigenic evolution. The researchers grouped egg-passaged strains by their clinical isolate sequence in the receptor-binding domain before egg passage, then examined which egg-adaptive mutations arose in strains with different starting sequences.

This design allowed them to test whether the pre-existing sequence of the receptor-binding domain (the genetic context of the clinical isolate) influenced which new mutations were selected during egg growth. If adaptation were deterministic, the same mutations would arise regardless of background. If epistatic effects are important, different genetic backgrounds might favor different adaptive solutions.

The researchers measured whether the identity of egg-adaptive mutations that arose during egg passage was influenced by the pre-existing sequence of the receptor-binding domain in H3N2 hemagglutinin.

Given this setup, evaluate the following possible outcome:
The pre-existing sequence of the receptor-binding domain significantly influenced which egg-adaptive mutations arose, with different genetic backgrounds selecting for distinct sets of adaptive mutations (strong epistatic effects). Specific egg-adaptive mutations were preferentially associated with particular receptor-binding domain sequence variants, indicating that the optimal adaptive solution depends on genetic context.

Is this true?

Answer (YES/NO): YES